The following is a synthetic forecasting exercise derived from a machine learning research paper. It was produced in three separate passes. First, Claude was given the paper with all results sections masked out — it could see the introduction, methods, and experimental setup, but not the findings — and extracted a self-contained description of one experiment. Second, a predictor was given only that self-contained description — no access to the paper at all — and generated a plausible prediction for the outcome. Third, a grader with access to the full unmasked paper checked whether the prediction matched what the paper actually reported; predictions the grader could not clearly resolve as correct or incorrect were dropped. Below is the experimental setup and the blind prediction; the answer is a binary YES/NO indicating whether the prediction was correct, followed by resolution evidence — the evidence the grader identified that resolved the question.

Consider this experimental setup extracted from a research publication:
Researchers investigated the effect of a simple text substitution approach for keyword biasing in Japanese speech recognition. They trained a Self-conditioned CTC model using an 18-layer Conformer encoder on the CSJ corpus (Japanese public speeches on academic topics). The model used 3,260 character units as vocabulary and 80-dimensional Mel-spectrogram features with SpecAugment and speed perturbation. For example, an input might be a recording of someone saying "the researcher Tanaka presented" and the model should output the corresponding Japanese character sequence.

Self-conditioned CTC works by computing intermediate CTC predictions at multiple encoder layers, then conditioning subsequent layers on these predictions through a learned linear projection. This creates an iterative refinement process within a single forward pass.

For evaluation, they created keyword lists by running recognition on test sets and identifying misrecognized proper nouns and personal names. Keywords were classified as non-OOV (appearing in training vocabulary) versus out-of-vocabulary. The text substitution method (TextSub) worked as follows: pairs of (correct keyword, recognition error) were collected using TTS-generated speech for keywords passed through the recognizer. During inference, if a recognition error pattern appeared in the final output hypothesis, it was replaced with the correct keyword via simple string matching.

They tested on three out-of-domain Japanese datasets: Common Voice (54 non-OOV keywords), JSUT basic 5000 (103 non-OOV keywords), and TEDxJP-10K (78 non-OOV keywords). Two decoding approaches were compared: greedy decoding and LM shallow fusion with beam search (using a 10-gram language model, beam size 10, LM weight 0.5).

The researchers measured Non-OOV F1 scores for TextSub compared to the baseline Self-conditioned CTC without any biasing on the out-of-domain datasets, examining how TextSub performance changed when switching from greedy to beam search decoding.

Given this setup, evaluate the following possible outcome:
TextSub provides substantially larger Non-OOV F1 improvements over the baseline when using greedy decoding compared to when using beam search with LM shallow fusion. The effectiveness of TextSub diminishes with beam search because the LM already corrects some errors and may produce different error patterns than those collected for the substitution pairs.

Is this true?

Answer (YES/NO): NO